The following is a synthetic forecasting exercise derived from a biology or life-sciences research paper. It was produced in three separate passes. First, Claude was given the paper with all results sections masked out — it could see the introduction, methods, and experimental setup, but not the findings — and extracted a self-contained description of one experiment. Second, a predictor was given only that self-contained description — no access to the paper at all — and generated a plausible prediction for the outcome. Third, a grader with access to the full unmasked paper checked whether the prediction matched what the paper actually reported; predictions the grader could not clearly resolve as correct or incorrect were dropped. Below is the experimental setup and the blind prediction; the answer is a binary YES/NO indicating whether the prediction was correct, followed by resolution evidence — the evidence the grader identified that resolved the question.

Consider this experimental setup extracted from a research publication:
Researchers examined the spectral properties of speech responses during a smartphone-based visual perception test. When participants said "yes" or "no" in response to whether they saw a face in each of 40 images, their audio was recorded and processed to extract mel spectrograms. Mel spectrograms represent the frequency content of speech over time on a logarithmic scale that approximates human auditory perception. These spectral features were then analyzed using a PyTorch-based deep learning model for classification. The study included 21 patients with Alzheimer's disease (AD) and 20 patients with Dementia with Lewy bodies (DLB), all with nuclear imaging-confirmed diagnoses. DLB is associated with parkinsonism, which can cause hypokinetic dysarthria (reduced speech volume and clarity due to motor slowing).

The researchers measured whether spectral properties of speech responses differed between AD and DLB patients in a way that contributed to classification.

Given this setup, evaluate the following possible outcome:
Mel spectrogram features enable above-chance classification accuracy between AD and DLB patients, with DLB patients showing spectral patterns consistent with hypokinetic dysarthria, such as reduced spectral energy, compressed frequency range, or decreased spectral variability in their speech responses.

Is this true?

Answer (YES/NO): NO